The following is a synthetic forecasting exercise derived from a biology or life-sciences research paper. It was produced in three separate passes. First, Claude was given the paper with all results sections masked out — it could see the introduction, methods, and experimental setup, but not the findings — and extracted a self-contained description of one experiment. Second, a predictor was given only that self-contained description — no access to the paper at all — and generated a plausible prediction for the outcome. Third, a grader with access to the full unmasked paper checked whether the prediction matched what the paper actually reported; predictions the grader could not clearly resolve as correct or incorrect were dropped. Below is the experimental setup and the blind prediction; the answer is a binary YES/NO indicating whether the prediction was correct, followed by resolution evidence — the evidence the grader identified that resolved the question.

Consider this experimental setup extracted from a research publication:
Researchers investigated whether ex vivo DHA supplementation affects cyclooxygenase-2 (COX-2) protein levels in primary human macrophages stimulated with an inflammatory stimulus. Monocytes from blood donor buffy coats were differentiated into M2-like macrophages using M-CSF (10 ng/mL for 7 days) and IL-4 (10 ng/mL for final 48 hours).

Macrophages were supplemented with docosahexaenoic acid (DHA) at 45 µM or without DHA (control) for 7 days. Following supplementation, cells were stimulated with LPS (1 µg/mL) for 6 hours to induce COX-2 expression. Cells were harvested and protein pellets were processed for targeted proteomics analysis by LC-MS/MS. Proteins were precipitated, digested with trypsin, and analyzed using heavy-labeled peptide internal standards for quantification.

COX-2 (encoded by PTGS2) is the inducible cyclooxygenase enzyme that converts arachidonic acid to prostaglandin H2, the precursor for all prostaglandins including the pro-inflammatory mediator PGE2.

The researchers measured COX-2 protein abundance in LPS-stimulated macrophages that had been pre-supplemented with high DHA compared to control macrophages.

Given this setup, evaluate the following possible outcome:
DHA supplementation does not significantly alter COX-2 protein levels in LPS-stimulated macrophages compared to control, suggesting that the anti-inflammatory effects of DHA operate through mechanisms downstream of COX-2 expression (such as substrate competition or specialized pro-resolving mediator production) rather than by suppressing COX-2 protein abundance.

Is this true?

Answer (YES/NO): YES